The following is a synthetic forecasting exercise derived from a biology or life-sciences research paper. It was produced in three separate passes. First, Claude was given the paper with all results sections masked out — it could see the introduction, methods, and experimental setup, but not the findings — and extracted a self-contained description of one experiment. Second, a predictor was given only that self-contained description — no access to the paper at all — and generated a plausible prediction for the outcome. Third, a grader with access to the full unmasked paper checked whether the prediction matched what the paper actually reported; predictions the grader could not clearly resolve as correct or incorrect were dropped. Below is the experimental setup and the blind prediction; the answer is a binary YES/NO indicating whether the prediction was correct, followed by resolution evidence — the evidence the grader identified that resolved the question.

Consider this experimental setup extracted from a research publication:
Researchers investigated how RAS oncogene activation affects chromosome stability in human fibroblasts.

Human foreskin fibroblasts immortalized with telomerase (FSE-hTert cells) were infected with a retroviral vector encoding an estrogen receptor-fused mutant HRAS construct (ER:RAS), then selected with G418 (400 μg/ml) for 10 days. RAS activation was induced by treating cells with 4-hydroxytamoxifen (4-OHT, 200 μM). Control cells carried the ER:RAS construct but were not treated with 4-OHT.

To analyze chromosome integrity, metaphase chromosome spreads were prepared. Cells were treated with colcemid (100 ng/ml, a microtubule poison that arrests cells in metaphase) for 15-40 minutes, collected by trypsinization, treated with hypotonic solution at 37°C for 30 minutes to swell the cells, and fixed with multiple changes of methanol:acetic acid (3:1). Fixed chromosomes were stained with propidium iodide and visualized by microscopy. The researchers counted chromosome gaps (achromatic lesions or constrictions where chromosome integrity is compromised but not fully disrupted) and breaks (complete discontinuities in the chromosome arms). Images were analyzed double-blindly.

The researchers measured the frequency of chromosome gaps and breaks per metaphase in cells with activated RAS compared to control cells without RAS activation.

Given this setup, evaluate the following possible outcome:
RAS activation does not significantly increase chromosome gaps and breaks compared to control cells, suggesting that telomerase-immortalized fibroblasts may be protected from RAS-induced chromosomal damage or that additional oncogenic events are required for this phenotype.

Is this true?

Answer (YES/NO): NO